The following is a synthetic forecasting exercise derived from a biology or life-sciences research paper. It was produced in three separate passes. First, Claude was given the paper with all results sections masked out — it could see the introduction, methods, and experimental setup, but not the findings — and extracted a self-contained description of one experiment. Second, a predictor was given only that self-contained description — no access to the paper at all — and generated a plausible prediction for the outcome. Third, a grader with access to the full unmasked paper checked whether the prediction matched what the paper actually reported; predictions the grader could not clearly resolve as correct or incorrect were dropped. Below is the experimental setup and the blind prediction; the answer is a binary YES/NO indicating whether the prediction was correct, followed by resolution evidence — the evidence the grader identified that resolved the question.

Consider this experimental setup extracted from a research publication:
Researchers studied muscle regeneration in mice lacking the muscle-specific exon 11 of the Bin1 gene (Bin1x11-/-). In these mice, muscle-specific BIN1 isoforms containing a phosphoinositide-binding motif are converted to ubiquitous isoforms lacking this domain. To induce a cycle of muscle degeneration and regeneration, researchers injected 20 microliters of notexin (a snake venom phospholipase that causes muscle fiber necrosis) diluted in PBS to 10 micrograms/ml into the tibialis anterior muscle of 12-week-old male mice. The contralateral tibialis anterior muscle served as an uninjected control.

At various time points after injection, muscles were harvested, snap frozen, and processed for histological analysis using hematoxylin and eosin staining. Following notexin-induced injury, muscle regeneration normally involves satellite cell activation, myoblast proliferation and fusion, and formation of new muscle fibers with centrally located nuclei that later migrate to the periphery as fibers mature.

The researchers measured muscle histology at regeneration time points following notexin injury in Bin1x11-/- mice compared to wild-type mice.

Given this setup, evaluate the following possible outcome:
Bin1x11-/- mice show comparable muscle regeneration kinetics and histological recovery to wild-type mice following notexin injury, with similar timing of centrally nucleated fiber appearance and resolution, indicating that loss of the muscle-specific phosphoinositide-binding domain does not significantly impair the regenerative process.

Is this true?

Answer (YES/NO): NO